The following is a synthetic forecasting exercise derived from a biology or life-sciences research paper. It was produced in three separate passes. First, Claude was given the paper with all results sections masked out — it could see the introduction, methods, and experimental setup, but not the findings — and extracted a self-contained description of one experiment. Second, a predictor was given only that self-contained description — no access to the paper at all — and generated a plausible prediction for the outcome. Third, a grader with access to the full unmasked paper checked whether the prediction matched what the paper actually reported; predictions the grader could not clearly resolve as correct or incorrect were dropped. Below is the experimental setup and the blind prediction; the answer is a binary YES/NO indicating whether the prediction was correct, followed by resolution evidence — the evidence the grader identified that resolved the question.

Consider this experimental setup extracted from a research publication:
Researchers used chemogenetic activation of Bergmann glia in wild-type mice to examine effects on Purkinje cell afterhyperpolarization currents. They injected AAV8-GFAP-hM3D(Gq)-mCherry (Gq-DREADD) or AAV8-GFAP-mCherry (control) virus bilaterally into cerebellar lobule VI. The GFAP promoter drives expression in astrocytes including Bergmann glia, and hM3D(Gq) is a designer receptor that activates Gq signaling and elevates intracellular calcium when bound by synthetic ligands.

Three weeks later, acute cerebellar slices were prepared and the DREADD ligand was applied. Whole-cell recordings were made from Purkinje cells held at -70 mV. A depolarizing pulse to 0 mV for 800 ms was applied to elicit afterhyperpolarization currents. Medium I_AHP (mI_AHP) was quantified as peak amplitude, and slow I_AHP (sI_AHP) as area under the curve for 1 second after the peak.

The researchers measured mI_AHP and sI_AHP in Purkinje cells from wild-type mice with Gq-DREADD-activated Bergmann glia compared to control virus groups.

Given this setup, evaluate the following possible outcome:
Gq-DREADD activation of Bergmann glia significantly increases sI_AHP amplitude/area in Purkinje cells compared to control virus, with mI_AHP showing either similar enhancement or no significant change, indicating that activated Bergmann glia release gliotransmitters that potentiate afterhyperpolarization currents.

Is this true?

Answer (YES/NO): YES